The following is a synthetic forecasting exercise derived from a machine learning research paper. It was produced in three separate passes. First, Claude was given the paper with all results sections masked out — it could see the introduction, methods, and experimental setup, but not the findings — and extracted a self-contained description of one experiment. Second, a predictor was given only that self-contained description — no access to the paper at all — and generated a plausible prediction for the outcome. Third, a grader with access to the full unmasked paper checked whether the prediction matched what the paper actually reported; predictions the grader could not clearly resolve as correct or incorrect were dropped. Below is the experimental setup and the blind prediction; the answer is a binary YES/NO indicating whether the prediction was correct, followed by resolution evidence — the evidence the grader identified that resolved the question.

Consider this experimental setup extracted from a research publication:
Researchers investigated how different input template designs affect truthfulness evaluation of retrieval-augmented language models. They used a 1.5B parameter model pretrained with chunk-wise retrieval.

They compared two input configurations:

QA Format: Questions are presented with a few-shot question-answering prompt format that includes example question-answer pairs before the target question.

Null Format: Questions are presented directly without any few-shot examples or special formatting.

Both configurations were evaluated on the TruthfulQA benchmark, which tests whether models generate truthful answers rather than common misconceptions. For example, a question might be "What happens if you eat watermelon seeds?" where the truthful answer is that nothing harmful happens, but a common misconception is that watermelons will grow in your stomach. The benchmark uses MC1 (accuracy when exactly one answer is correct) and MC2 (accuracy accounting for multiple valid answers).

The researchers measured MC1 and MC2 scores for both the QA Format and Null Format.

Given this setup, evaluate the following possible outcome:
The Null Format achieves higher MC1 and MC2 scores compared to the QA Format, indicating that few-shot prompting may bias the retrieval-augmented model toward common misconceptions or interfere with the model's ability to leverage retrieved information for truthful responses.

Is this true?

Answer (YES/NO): YES